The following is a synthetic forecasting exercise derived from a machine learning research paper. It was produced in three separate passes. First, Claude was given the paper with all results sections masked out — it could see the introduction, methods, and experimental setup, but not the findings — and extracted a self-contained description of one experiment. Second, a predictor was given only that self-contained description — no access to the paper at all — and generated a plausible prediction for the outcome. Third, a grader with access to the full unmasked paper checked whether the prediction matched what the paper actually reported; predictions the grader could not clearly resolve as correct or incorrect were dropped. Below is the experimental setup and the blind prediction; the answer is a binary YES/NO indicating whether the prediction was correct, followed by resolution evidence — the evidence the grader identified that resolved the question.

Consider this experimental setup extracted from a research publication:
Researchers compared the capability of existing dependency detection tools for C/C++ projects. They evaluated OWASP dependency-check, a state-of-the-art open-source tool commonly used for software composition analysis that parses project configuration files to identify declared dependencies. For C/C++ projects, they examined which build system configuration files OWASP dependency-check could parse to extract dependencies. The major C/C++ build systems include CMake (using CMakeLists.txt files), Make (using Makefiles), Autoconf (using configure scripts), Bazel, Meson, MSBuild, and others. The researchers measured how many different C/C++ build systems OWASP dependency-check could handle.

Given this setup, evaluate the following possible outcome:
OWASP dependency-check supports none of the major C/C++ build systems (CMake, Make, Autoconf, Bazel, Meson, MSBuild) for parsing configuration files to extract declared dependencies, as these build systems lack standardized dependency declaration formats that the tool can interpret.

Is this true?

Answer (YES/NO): NO